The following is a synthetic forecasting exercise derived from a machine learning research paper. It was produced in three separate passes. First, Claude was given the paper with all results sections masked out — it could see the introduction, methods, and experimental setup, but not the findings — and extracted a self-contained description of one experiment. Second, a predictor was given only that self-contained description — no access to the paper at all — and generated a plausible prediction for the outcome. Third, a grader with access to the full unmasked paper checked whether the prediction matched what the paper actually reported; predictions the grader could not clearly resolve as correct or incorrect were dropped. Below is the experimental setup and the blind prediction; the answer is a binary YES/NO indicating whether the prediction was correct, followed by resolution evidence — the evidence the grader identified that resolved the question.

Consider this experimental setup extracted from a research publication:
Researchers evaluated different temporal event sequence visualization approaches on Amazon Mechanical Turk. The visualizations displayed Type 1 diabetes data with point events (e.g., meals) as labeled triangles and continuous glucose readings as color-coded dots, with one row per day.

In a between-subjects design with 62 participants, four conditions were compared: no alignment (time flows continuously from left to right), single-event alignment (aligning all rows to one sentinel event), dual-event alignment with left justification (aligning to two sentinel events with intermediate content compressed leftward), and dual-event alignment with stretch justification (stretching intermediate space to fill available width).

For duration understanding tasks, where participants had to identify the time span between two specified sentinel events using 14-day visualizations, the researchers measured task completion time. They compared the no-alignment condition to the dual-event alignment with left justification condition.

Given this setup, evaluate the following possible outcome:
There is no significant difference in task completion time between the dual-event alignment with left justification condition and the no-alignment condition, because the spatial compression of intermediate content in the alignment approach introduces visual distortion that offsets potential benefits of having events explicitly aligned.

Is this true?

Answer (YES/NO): NO